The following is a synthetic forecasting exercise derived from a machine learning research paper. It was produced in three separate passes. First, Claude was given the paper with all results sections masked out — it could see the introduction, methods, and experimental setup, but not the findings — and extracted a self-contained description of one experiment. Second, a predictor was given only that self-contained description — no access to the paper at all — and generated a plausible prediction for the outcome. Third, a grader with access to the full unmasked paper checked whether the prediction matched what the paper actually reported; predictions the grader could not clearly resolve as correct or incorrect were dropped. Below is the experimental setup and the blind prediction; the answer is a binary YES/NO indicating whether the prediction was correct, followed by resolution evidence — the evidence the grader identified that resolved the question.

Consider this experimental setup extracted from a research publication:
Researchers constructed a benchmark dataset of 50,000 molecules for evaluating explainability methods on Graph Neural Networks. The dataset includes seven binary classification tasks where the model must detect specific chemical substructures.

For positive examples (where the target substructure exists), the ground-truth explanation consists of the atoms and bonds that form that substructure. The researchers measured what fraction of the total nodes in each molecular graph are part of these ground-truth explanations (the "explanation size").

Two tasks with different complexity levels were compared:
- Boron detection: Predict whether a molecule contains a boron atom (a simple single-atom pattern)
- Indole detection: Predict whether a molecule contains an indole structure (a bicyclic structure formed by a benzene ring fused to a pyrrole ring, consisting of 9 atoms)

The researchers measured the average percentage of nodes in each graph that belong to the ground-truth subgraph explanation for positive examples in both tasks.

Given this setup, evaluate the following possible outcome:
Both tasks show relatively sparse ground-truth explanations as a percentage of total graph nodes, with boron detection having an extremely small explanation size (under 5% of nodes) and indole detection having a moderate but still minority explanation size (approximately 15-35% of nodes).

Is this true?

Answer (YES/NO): YES